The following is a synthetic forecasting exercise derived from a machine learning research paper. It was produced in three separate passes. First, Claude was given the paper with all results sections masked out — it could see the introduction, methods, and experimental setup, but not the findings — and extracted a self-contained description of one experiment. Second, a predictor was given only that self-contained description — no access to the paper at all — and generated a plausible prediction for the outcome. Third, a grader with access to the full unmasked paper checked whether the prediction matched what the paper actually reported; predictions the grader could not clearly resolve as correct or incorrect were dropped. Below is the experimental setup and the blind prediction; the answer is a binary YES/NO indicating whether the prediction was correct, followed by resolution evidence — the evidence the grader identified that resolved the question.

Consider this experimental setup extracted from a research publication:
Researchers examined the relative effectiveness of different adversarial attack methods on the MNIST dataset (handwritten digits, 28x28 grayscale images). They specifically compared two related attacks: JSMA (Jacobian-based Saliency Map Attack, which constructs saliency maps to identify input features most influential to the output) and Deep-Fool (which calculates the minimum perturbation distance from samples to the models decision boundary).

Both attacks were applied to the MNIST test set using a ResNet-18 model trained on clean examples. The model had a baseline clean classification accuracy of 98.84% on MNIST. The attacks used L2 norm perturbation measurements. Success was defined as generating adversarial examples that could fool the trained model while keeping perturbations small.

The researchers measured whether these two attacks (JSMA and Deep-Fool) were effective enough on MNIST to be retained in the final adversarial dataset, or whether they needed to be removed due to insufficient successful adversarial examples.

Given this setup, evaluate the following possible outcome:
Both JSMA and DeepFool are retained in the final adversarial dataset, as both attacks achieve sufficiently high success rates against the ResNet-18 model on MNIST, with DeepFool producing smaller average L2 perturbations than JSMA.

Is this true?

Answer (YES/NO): NO